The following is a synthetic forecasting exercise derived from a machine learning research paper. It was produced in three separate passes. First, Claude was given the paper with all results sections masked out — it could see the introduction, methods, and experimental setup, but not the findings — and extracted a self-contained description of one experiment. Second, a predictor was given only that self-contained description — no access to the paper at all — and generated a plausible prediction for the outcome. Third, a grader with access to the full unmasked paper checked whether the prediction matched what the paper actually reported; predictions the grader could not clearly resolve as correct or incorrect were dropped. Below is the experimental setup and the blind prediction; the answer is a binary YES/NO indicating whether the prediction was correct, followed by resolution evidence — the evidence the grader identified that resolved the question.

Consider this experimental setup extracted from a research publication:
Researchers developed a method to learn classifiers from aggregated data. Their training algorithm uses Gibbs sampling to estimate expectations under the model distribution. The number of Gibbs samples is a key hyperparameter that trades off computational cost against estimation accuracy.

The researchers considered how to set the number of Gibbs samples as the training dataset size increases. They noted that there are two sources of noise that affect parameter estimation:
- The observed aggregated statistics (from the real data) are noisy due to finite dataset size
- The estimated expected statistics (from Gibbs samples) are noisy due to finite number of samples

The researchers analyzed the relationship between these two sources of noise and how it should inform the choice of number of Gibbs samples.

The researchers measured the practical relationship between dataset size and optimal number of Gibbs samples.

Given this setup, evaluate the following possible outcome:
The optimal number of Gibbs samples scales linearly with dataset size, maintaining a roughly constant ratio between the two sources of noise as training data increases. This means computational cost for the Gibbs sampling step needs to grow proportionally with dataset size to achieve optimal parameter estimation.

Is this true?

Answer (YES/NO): NO